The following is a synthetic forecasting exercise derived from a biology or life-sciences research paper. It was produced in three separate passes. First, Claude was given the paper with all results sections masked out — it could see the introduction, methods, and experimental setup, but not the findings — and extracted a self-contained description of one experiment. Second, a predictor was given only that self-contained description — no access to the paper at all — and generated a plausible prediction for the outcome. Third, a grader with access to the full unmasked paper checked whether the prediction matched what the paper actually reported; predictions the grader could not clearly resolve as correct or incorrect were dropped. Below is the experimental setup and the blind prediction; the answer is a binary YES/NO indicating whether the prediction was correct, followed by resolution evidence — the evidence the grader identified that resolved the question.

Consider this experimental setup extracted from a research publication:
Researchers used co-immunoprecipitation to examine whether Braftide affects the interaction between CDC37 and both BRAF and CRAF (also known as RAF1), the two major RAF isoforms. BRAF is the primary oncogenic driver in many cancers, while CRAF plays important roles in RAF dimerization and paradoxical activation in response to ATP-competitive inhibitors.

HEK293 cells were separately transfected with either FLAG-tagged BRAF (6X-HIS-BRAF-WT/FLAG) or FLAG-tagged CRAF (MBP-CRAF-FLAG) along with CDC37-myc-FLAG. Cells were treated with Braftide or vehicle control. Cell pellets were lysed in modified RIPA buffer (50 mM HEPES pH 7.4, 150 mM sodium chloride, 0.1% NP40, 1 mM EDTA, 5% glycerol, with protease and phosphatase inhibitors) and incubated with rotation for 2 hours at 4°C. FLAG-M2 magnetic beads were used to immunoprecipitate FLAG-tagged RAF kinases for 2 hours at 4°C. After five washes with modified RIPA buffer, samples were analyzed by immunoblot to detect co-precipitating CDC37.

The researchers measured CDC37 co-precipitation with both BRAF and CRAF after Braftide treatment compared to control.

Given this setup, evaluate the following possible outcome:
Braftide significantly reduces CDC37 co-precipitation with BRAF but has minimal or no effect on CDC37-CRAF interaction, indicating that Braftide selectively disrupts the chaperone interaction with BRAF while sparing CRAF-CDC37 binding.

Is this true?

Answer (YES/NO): NO